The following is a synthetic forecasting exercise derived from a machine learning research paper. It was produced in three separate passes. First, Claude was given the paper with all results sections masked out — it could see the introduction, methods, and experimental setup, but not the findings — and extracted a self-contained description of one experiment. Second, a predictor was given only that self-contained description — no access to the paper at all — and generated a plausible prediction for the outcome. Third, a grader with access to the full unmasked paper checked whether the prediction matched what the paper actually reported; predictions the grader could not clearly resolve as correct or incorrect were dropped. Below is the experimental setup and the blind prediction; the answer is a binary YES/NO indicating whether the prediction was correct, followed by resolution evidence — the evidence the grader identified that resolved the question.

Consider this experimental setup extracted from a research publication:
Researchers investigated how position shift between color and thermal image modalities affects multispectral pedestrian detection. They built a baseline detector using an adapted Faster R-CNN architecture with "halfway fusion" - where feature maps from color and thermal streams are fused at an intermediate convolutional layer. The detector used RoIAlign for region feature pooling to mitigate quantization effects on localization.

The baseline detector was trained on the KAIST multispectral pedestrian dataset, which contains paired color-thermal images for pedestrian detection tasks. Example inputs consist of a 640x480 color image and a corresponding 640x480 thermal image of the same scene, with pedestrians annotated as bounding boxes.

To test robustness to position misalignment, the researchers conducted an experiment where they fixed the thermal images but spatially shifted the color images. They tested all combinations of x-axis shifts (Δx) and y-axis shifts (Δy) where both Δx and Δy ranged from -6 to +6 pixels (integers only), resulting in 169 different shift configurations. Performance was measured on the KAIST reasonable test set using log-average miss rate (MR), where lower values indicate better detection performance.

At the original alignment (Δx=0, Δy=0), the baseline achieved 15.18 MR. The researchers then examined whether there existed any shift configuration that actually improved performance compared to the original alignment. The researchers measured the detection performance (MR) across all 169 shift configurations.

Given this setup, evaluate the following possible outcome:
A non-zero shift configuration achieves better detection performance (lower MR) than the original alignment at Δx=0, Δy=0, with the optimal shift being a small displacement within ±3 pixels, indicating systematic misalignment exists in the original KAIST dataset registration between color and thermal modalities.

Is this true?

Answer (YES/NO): YES